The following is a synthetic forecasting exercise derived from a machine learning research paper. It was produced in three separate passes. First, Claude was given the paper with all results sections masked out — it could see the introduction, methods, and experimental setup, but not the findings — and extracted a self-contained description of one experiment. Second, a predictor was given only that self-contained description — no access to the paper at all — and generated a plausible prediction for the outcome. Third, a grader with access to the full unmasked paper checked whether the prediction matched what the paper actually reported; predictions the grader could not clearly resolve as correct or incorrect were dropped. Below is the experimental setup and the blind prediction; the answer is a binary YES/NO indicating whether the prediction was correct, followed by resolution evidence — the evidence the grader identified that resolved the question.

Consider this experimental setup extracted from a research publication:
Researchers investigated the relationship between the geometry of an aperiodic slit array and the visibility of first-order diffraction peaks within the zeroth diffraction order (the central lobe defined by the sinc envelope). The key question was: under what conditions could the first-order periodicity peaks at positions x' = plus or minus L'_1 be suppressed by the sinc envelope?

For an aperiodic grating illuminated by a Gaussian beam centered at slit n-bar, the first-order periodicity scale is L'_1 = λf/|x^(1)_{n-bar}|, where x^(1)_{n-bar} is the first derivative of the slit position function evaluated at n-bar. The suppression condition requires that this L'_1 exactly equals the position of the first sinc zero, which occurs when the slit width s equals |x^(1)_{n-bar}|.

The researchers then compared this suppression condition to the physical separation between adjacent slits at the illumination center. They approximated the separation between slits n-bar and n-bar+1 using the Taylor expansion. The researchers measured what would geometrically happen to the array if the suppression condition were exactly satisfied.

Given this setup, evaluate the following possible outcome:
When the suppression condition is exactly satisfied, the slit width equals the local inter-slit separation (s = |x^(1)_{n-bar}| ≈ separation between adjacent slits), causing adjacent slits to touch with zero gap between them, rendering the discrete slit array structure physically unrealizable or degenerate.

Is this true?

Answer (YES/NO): YES